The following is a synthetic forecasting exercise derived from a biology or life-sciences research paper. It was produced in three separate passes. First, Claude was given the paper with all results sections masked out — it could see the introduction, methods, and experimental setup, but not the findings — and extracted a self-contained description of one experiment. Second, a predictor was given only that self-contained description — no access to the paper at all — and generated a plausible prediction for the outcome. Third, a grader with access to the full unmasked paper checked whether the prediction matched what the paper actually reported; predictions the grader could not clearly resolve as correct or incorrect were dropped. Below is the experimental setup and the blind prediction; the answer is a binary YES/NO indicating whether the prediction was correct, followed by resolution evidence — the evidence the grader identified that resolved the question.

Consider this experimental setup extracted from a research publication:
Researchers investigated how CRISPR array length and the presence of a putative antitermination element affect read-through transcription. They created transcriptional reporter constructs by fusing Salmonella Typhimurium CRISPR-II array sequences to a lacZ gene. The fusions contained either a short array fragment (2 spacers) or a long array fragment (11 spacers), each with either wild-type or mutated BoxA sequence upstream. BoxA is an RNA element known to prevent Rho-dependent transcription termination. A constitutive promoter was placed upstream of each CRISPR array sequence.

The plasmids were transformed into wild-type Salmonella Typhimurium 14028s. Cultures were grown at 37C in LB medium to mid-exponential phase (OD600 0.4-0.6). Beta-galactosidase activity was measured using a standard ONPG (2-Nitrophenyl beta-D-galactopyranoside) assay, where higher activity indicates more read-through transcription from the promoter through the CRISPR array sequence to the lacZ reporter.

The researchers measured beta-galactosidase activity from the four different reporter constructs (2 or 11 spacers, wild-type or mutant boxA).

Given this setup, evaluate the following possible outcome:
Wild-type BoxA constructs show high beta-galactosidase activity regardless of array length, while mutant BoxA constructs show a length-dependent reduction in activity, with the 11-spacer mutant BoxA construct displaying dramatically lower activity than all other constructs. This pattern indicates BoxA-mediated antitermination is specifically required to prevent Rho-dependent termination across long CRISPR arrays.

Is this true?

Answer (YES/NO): NO